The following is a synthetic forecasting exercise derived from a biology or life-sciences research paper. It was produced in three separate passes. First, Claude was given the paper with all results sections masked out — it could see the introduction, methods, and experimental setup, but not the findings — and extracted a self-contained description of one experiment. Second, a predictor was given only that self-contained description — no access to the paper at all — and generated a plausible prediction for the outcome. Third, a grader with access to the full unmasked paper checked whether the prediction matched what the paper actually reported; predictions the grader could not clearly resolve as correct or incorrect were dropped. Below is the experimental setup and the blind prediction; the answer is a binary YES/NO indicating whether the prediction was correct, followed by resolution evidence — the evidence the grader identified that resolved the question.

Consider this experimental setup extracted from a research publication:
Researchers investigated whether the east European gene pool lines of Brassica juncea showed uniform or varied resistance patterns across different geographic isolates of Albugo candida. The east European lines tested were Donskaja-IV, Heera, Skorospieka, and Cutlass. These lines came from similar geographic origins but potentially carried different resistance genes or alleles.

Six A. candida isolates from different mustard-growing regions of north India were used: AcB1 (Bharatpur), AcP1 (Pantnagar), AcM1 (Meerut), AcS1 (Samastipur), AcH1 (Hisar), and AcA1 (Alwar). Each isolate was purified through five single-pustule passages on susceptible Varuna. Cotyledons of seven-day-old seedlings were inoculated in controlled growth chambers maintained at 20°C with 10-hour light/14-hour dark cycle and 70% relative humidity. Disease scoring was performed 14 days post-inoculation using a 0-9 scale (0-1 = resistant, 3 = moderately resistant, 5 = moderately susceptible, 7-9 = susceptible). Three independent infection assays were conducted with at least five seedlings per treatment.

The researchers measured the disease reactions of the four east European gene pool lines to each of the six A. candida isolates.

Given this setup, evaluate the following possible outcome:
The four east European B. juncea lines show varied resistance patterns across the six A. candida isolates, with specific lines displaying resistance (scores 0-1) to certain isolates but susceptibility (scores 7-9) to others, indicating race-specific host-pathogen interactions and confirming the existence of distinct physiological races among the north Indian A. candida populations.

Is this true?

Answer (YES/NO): YES